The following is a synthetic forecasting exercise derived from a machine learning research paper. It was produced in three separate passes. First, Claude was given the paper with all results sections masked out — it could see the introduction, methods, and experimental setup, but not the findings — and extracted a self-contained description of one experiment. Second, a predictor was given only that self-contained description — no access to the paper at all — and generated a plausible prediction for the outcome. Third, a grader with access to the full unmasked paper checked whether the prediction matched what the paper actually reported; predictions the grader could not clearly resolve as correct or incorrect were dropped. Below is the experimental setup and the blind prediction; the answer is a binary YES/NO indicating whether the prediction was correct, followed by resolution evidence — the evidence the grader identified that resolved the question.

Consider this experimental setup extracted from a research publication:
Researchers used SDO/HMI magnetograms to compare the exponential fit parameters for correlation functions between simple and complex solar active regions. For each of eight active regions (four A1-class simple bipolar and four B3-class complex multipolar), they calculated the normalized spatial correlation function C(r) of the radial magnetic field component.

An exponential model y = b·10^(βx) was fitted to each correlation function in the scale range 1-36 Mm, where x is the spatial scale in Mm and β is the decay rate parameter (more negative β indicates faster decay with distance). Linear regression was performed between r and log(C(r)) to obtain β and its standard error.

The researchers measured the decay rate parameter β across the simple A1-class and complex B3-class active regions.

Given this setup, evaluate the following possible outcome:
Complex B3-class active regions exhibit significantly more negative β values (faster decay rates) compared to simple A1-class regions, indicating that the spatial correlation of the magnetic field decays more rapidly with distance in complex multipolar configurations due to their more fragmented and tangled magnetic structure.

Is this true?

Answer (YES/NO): NO